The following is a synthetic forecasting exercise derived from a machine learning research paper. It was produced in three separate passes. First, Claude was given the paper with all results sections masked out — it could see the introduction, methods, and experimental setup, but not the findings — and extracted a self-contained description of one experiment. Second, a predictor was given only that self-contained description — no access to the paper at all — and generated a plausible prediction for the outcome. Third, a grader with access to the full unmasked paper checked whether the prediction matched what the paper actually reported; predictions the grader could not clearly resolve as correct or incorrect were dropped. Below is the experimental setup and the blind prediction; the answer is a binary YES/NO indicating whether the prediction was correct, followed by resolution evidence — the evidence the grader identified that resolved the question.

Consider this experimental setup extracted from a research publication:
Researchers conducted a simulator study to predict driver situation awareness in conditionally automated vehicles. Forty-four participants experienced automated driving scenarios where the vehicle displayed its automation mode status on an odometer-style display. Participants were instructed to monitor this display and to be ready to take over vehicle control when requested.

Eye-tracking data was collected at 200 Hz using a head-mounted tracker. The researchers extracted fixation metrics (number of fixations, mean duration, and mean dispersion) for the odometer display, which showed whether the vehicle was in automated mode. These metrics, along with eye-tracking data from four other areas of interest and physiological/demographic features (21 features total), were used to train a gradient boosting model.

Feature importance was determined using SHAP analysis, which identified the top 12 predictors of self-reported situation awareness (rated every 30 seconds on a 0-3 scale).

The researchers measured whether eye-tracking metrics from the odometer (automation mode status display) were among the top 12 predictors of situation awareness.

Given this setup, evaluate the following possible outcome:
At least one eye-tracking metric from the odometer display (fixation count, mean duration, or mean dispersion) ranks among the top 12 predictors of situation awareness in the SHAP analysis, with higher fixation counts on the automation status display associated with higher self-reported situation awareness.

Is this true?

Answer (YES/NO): NO